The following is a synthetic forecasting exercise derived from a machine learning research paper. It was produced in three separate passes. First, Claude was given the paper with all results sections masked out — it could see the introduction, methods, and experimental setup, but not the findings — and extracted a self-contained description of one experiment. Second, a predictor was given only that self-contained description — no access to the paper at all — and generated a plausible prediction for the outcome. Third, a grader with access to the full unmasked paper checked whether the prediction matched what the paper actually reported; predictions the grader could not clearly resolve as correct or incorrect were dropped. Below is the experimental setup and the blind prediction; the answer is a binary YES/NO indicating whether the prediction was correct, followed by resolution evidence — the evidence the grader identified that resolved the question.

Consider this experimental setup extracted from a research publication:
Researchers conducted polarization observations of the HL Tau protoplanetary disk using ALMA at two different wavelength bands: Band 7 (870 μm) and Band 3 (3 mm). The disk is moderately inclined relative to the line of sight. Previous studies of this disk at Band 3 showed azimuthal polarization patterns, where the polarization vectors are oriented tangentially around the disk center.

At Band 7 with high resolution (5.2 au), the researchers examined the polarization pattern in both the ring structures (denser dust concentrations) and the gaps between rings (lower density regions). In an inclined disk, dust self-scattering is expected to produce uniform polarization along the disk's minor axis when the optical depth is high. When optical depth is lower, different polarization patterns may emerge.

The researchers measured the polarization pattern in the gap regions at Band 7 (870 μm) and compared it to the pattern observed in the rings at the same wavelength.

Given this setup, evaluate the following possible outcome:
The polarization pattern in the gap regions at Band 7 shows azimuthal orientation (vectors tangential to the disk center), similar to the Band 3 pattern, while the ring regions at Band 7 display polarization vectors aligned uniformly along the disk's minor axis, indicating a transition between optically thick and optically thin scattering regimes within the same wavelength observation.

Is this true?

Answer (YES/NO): YES